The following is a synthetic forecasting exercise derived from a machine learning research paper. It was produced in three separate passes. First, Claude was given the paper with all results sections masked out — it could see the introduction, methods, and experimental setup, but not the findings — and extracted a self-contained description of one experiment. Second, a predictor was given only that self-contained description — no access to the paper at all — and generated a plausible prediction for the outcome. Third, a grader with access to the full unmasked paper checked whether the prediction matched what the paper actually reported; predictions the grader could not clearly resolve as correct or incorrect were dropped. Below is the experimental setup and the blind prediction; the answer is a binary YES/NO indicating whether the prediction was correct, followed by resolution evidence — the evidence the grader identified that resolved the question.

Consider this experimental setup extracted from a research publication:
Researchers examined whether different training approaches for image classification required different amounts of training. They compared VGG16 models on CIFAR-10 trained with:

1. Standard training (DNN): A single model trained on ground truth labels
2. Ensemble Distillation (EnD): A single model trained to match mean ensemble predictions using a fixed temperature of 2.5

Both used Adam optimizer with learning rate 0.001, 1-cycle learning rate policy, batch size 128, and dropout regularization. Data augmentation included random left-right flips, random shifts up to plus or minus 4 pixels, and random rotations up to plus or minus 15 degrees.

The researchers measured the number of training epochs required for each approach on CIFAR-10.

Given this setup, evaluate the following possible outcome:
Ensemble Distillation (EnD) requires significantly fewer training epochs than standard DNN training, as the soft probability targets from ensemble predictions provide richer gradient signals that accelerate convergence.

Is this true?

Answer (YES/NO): NO